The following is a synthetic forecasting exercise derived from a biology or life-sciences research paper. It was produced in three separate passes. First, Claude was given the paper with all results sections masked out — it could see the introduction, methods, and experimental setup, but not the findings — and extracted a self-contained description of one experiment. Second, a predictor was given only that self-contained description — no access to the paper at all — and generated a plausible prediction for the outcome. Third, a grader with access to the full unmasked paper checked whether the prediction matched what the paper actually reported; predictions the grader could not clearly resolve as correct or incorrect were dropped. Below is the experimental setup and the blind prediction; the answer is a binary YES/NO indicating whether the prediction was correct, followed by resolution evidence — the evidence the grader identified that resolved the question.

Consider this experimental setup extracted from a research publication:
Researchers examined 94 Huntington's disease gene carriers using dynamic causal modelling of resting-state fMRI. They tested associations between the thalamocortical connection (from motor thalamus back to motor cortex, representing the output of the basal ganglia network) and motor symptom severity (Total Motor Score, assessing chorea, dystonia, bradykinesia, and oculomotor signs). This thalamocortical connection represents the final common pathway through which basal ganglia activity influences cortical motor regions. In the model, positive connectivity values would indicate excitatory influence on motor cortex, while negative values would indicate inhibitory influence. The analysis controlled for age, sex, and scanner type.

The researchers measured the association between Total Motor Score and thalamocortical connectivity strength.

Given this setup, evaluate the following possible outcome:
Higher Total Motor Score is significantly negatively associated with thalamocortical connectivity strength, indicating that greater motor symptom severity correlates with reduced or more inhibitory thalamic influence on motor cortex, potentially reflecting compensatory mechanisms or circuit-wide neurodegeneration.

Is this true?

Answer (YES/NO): YES